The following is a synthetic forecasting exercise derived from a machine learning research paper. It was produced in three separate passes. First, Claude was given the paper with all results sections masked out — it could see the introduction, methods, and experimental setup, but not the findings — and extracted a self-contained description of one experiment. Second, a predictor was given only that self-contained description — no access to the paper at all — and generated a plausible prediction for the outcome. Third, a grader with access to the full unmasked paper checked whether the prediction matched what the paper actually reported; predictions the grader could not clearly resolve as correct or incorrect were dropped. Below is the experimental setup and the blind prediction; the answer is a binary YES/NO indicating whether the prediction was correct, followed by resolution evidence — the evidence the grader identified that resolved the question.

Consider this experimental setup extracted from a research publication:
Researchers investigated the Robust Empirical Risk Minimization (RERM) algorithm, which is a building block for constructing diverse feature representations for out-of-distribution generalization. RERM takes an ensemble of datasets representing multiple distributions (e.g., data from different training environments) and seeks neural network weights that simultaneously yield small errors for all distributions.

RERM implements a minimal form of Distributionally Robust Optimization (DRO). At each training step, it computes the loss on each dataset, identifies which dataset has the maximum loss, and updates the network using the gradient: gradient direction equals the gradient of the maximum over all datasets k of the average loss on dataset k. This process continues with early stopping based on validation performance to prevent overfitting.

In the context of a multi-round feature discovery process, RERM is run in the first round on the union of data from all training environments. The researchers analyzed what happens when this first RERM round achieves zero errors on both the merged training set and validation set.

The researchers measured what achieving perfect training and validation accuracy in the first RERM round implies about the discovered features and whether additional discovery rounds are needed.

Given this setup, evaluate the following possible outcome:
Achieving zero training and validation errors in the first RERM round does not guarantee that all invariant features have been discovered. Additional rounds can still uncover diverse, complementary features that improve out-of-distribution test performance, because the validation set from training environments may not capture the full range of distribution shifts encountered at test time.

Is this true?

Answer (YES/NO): NO